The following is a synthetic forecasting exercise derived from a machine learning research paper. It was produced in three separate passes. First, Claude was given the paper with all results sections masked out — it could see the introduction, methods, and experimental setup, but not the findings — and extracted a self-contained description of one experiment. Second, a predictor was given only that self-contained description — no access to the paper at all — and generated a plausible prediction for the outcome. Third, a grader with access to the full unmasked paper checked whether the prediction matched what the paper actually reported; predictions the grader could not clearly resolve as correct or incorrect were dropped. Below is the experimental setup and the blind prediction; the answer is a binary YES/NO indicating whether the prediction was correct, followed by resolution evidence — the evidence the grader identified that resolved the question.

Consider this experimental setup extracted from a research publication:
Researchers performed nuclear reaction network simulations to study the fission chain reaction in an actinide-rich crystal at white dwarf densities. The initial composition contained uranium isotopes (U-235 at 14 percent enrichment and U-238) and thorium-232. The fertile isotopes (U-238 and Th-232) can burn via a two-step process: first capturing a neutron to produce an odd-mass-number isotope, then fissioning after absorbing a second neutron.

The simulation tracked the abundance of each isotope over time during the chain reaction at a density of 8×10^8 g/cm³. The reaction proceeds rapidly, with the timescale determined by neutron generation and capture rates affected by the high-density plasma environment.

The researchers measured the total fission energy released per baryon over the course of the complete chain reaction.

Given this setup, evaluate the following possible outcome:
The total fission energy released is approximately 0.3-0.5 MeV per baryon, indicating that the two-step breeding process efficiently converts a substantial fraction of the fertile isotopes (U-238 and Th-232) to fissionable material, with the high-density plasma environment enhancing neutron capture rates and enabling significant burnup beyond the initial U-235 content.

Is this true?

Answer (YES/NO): NO